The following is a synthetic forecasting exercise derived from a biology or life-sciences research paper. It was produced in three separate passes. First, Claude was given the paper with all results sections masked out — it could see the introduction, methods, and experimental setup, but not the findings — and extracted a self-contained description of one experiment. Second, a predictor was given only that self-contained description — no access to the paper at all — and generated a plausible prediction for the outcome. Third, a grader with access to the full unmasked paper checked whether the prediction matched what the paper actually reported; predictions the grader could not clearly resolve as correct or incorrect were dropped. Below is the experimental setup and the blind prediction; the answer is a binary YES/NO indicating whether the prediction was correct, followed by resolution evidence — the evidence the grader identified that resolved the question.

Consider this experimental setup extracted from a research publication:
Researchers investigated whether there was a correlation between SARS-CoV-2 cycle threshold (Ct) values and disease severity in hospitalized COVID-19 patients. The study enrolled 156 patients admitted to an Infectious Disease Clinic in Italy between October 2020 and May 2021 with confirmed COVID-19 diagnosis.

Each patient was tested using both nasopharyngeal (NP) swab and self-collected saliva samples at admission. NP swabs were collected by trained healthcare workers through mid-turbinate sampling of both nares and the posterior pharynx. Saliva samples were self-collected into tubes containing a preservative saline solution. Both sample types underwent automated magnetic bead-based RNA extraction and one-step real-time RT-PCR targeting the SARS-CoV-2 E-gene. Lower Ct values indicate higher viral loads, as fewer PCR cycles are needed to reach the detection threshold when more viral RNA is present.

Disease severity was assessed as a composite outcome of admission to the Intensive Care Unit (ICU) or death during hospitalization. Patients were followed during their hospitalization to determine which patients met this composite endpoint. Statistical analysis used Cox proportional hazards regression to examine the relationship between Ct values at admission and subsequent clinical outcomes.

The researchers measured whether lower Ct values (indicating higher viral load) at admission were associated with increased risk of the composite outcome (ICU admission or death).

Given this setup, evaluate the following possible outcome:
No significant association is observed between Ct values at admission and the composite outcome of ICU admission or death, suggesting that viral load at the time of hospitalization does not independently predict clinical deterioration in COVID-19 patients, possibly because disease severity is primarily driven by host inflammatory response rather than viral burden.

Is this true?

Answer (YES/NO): NO